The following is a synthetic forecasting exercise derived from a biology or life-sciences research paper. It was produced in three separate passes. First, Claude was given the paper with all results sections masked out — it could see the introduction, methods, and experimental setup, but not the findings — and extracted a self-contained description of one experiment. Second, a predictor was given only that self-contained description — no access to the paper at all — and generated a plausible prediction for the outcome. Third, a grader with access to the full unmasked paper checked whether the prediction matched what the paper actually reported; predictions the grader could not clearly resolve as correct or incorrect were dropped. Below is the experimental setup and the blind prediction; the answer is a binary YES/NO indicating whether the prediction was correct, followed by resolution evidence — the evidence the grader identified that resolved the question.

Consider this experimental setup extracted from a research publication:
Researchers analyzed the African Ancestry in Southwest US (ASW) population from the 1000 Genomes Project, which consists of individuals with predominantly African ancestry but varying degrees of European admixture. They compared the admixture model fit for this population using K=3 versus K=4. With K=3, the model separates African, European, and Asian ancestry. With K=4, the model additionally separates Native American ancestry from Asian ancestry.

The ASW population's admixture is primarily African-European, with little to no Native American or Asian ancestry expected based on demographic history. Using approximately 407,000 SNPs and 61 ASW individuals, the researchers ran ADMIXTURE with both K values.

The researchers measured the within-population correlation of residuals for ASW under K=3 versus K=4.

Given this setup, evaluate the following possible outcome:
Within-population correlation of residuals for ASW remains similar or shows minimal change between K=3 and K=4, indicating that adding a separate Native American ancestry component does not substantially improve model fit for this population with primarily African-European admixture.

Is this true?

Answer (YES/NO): YES